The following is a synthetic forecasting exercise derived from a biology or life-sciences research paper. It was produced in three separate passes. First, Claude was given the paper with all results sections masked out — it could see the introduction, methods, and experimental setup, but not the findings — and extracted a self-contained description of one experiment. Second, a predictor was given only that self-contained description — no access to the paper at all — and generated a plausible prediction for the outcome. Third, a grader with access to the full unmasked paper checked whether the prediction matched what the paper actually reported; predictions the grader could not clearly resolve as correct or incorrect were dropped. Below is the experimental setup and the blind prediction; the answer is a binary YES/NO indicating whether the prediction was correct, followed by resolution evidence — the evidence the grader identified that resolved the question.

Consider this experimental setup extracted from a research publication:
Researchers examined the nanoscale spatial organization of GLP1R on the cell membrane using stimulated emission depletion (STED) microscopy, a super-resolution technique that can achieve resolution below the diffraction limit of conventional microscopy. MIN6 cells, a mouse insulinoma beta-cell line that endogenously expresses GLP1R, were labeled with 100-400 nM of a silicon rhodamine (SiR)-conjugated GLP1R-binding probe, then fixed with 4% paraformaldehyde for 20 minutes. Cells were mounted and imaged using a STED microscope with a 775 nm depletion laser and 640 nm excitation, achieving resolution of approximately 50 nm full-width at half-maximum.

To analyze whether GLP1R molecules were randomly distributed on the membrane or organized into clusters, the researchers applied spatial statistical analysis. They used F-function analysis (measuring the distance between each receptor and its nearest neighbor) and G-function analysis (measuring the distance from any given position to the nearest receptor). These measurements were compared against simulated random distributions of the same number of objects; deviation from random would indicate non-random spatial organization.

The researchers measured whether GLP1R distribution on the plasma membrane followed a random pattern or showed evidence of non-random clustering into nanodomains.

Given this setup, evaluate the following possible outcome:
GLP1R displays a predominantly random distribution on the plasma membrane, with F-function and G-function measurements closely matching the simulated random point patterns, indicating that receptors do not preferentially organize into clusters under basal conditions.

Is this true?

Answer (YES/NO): NO